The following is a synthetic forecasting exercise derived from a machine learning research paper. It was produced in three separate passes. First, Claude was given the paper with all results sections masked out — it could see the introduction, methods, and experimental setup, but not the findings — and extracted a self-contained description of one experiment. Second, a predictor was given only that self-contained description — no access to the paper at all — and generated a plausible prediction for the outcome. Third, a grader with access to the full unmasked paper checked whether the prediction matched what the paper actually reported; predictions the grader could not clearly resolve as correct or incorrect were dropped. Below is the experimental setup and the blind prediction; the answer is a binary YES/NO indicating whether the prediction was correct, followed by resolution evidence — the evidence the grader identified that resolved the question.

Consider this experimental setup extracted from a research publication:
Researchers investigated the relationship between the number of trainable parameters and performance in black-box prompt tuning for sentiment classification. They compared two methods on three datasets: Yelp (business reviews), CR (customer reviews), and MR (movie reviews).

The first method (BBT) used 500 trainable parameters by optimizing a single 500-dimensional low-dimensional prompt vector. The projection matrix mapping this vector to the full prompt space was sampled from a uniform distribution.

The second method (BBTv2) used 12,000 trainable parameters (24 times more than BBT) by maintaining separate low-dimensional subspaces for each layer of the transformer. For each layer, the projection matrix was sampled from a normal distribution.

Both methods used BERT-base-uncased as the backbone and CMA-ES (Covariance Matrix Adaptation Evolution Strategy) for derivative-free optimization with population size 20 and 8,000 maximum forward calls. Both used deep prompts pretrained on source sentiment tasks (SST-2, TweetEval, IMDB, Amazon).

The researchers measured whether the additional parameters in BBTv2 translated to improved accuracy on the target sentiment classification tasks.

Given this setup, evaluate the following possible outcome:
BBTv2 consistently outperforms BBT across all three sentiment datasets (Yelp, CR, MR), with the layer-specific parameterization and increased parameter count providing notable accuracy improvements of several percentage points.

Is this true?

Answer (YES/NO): NO